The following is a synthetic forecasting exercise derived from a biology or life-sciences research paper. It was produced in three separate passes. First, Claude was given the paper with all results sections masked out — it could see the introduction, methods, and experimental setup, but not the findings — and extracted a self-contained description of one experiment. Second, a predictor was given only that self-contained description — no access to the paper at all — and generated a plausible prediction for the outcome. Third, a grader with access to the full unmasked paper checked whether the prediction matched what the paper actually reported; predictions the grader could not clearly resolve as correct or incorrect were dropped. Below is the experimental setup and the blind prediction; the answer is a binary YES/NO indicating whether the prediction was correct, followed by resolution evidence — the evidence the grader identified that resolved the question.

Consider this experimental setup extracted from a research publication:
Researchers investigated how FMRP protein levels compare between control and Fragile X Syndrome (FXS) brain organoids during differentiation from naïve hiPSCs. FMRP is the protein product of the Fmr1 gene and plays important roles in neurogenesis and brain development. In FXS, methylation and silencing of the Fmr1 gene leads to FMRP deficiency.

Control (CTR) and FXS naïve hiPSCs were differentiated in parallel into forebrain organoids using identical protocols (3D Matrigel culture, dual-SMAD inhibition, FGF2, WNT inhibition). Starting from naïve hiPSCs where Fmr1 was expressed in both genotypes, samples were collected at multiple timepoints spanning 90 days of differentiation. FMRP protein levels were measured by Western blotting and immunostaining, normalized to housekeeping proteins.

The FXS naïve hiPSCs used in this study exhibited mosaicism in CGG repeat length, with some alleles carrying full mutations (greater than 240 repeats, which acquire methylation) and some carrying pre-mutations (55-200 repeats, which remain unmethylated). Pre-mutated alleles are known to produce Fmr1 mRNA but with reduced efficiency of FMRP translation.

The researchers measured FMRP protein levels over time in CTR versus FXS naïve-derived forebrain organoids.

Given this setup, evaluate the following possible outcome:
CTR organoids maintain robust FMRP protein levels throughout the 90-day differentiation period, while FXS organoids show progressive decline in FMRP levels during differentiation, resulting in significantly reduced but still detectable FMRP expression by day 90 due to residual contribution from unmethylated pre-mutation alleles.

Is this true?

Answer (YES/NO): NO